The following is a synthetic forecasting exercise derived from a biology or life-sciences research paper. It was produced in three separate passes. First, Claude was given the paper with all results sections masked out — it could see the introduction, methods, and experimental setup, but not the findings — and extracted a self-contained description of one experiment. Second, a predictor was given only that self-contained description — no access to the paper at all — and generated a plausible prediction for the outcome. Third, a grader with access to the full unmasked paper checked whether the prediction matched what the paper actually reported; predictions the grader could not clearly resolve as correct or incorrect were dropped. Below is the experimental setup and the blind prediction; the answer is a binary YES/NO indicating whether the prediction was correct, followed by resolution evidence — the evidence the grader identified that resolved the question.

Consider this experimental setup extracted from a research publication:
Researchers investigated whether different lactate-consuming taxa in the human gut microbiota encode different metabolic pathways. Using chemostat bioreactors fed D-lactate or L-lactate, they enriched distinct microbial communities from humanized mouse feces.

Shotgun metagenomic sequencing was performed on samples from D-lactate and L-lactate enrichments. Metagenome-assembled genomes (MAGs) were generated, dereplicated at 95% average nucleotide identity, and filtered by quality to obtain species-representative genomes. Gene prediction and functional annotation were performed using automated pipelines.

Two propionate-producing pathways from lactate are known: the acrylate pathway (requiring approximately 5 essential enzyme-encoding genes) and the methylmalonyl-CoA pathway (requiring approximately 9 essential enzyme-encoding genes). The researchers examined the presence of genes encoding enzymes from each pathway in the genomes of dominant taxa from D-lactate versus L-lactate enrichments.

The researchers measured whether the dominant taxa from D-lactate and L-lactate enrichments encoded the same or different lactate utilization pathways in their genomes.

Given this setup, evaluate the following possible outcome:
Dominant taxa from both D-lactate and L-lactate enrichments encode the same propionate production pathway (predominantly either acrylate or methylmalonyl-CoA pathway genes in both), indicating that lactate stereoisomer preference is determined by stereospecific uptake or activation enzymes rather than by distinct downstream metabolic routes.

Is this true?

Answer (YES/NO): NO